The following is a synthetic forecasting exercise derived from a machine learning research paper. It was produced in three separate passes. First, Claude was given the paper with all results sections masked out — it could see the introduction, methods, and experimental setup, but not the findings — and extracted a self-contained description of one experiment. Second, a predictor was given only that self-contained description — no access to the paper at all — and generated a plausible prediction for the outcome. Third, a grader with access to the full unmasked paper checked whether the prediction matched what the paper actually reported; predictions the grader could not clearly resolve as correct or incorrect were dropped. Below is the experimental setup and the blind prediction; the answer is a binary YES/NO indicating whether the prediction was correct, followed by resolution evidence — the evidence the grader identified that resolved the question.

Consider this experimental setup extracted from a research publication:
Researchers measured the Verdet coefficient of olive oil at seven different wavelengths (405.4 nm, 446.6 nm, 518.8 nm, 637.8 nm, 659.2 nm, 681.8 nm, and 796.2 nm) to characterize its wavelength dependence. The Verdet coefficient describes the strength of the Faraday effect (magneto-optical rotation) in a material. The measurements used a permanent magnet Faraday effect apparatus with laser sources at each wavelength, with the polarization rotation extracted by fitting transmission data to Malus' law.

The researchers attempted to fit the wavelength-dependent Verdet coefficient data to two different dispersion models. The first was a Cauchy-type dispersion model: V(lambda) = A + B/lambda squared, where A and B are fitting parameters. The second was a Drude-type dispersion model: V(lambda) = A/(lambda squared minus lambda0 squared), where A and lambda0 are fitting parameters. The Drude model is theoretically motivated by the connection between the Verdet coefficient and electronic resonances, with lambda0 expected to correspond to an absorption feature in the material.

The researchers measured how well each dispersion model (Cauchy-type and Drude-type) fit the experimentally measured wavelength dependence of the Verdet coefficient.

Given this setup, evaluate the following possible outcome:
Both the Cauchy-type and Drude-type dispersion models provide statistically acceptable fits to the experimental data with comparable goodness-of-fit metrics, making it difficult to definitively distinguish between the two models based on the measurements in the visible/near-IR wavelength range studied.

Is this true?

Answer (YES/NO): NO